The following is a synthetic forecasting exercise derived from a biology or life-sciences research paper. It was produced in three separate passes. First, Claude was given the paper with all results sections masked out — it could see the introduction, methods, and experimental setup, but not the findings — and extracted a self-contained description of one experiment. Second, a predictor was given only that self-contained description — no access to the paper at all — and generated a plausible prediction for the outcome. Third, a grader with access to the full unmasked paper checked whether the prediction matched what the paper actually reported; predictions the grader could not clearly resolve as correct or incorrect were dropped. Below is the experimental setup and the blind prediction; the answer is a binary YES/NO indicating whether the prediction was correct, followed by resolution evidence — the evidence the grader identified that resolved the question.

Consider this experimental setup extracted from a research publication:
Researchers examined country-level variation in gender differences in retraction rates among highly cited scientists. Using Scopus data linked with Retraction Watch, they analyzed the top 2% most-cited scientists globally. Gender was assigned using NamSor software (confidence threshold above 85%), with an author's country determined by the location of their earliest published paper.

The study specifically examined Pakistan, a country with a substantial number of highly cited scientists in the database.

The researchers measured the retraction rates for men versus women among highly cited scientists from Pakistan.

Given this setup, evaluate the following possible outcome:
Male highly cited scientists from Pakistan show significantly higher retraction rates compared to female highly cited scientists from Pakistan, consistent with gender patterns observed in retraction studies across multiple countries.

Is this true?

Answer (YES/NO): YES